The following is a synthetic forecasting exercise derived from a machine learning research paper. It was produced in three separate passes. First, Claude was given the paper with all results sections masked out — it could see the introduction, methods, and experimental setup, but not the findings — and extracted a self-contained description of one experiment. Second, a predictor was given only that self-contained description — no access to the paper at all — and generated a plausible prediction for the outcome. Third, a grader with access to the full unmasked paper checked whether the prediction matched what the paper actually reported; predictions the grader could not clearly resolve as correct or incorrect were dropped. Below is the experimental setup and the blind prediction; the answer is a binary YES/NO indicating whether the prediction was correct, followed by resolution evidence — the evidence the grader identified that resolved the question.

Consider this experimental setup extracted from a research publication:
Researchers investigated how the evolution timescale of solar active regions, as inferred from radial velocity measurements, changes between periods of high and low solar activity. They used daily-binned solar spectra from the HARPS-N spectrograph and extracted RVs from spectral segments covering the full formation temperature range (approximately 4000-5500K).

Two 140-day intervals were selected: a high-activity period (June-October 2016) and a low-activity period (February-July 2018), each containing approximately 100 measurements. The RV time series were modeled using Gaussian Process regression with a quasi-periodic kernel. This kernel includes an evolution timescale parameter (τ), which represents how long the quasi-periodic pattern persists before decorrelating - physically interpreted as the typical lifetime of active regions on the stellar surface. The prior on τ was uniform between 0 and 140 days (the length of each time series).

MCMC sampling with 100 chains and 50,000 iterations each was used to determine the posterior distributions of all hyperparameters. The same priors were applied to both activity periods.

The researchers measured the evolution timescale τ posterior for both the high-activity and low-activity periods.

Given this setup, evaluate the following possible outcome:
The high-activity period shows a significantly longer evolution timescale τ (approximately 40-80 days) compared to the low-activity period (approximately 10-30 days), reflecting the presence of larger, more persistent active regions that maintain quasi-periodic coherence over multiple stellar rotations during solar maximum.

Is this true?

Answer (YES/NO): NO